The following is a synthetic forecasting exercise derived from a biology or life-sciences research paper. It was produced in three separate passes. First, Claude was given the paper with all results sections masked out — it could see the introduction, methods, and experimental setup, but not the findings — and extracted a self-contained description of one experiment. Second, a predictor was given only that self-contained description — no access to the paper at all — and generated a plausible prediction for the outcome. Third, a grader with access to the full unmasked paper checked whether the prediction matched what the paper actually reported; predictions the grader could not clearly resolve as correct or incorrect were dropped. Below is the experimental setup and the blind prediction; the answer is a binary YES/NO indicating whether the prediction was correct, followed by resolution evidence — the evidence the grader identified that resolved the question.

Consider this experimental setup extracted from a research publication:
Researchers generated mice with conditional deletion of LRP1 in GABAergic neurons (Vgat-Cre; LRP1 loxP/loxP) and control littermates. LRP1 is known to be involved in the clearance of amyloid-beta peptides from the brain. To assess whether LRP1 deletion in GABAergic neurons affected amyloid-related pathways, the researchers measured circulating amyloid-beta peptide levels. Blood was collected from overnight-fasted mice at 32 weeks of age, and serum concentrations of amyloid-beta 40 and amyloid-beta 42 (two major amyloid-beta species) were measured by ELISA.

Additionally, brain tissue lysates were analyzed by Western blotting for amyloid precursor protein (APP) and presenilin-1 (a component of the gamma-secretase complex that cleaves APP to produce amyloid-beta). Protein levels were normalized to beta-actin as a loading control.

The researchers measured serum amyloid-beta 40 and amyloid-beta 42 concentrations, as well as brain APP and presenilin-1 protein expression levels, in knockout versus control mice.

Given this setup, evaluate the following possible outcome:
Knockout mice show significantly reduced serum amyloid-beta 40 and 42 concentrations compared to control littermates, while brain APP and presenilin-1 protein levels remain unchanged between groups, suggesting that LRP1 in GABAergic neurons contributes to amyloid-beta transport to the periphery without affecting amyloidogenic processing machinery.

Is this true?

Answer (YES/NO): NO